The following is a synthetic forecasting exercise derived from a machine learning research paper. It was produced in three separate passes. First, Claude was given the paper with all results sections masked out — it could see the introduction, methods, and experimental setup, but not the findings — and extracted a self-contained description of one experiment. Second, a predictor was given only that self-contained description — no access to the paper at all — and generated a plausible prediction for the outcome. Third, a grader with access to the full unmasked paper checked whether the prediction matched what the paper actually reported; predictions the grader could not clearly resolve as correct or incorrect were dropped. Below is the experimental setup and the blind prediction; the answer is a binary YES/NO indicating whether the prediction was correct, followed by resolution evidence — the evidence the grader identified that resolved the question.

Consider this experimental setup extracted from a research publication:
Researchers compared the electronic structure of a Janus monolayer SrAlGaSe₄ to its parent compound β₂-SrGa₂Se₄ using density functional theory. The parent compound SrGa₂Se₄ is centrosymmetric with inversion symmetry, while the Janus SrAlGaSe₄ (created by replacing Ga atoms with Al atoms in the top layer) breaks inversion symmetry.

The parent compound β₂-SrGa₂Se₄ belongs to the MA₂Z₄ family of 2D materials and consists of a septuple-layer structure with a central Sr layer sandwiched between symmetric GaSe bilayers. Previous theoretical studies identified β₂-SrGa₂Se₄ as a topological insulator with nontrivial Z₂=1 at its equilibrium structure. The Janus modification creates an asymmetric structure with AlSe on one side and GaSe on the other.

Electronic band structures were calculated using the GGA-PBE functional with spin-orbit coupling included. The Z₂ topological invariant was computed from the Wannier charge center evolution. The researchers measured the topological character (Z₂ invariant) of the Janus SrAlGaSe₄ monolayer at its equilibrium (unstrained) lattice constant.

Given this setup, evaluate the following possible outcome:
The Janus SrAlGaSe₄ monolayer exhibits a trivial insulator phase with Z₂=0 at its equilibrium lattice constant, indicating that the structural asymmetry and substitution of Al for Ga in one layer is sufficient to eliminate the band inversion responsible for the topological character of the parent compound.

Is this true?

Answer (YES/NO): YES